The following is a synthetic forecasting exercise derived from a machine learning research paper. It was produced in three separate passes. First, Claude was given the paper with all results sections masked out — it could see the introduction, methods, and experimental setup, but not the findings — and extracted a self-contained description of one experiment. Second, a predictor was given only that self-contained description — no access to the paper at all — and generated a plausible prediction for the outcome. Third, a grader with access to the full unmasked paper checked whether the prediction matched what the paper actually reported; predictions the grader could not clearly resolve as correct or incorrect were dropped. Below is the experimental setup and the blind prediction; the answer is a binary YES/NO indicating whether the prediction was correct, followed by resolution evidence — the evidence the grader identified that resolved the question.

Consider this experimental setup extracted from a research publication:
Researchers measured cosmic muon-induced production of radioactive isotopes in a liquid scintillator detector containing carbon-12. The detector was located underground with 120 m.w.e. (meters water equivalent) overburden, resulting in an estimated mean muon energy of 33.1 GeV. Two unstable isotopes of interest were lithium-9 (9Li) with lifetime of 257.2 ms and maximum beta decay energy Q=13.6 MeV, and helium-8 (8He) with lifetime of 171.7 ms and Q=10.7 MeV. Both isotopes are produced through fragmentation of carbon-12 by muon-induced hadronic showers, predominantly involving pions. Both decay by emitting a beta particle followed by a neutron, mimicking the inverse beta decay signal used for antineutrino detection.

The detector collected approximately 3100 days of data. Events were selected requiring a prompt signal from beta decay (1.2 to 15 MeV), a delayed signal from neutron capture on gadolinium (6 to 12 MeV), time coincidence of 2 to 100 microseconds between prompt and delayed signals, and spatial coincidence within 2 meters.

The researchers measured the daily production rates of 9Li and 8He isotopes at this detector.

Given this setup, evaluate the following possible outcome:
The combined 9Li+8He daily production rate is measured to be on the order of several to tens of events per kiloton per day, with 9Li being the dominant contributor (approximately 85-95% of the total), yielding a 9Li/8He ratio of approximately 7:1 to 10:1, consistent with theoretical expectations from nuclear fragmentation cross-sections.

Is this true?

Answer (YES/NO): NO